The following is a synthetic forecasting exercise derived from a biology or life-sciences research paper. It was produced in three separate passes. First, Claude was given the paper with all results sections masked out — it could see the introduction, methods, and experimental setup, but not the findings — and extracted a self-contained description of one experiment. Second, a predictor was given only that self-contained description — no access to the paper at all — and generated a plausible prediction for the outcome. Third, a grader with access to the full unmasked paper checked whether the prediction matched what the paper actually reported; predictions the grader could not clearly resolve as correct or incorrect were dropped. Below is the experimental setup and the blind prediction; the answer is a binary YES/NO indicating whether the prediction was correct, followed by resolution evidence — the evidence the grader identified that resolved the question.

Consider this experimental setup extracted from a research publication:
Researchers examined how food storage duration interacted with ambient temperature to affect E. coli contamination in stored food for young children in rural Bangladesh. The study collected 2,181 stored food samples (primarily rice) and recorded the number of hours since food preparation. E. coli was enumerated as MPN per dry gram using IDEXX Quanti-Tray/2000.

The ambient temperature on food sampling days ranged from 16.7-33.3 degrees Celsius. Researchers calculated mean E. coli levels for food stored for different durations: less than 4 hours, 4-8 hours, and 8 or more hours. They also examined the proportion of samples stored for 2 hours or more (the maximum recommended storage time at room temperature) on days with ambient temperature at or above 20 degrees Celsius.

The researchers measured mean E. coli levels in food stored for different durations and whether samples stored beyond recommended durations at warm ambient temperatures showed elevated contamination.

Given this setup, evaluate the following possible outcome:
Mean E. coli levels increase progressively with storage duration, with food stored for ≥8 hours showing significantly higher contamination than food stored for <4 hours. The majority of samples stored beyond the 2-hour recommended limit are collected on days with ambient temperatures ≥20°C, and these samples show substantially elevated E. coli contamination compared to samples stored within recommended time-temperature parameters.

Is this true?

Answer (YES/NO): YES